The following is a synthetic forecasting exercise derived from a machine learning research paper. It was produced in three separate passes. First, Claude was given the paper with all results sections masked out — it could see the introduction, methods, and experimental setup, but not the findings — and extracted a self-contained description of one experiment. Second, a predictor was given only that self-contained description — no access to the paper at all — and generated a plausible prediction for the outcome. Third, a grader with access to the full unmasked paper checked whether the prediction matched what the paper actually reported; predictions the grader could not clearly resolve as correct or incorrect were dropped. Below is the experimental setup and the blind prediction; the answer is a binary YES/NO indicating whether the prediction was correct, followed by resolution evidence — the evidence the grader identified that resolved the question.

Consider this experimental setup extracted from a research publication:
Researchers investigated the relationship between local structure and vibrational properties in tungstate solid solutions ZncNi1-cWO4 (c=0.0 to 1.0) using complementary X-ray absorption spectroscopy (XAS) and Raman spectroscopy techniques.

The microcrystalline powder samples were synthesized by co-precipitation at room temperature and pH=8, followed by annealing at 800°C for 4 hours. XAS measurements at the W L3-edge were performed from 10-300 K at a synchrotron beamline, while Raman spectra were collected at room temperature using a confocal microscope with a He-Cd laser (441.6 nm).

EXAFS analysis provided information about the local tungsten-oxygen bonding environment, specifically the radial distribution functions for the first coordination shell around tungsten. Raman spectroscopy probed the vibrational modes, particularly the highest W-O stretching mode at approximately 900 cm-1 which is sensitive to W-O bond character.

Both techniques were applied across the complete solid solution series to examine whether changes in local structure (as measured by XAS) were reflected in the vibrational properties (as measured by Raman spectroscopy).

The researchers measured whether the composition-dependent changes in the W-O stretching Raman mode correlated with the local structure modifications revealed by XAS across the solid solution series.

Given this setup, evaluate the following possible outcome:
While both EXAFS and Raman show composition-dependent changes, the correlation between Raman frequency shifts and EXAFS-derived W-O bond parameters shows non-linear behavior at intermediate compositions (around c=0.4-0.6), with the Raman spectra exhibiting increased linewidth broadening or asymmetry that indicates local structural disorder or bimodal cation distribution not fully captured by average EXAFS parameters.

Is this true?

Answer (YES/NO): NO